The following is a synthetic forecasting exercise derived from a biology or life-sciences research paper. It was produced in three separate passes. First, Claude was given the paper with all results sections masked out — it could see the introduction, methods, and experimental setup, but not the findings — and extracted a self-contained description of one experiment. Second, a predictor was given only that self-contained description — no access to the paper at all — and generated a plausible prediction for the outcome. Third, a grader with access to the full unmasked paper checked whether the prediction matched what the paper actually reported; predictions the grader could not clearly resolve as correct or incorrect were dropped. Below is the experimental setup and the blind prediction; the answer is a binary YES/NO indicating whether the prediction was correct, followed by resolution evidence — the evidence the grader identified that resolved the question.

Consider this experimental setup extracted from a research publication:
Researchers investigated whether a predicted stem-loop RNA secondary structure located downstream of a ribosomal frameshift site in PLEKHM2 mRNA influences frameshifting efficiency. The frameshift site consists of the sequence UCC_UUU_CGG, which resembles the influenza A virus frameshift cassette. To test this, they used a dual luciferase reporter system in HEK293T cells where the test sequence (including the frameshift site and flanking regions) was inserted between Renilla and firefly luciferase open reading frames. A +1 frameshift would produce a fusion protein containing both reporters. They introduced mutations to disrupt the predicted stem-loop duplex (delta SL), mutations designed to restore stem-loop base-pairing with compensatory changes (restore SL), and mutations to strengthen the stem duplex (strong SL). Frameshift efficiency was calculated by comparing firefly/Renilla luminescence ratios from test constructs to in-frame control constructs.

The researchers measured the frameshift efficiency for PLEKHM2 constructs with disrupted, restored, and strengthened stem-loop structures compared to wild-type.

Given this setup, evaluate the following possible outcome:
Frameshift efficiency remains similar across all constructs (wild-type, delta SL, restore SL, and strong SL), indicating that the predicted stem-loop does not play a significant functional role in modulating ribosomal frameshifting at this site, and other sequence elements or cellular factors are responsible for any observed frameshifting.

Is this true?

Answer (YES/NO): NO